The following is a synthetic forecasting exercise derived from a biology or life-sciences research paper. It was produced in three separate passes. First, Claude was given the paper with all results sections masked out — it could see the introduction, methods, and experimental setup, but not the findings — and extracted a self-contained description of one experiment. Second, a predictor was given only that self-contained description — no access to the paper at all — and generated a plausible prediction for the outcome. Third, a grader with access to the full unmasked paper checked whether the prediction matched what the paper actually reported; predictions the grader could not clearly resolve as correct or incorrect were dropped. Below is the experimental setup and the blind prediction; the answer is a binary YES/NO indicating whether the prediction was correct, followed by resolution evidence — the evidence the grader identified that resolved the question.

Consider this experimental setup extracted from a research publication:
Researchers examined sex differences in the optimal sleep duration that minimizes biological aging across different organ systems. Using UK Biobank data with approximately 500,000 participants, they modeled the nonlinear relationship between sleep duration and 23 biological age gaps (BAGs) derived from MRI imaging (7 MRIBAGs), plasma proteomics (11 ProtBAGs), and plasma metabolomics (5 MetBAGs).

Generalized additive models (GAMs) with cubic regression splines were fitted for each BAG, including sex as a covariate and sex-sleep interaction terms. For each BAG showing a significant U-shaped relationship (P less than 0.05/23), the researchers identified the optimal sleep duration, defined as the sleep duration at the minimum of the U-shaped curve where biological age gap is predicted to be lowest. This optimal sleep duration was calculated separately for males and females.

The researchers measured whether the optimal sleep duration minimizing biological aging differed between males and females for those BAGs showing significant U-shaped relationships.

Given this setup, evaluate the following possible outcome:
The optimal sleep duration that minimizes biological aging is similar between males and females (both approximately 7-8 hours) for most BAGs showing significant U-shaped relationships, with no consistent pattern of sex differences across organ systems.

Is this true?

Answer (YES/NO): NO